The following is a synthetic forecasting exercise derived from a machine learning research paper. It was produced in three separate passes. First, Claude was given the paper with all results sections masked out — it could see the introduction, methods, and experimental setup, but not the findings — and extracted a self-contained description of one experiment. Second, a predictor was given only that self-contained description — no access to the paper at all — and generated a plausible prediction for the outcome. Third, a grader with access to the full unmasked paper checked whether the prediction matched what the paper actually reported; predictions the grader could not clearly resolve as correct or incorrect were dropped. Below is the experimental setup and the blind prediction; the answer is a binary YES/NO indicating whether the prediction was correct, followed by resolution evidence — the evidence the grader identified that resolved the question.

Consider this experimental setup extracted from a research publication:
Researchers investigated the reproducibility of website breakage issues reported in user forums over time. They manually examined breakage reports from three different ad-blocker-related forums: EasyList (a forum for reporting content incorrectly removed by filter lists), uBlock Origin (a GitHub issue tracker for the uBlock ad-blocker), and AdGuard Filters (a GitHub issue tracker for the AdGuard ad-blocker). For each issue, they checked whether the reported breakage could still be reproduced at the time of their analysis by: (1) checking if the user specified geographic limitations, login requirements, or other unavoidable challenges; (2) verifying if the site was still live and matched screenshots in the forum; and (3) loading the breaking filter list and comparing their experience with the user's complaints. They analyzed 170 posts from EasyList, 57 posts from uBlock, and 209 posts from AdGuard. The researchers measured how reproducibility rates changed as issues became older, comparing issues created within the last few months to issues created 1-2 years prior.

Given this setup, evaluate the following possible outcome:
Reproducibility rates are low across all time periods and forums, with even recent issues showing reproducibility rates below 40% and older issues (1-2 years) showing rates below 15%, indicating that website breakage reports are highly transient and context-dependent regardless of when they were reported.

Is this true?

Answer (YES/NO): NO